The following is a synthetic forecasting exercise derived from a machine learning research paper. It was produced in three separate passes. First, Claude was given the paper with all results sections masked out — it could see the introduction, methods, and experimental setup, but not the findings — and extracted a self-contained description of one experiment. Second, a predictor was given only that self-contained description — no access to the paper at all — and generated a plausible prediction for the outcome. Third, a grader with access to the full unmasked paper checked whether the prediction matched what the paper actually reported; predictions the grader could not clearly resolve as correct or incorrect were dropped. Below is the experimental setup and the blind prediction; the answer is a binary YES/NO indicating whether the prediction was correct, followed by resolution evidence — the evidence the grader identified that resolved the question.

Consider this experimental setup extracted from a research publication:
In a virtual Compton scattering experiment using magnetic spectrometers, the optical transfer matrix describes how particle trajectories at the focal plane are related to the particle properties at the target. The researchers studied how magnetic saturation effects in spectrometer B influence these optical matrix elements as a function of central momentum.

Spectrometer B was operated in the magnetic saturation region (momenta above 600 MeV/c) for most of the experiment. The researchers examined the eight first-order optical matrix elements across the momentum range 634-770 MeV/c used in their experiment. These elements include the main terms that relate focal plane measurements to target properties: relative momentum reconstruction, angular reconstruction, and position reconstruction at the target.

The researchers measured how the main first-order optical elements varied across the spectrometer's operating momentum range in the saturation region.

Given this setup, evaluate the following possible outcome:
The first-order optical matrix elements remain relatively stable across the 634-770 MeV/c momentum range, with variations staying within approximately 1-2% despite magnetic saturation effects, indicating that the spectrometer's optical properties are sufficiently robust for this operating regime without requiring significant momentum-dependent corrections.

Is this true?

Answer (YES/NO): NO